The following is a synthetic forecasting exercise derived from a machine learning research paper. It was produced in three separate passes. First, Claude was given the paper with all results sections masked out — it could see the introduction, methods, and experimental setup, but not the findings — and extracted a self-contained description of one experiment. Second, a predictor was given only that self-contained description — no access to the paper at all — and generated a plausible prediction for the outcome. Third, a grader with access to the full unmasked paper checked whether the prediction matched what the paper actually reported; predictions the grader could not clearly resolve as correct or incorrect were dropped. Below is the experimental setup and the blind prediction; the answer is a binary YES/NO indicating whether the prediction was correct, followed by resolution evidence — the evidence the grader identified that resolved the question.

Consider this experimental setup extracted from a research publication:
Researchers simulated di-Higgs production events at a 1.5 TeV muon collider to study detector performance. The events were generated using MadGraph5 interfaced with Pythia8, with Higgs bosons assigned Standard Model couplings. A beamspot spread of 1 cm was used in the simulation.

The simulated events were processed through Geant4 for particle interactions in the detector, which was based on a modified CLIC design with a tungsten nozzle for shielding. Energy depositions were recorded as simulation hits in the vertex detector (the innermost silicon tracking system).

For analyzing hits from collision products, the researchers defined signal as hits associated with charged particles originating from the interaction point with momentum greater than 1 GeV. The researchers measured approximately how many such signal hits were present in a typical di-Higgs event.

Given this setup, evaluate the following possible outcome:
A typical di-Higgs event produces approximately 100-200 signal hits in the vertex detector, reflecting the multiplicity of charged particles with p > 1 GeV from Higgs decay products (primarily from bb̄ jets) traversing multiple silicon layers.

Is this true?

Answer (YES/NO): NO